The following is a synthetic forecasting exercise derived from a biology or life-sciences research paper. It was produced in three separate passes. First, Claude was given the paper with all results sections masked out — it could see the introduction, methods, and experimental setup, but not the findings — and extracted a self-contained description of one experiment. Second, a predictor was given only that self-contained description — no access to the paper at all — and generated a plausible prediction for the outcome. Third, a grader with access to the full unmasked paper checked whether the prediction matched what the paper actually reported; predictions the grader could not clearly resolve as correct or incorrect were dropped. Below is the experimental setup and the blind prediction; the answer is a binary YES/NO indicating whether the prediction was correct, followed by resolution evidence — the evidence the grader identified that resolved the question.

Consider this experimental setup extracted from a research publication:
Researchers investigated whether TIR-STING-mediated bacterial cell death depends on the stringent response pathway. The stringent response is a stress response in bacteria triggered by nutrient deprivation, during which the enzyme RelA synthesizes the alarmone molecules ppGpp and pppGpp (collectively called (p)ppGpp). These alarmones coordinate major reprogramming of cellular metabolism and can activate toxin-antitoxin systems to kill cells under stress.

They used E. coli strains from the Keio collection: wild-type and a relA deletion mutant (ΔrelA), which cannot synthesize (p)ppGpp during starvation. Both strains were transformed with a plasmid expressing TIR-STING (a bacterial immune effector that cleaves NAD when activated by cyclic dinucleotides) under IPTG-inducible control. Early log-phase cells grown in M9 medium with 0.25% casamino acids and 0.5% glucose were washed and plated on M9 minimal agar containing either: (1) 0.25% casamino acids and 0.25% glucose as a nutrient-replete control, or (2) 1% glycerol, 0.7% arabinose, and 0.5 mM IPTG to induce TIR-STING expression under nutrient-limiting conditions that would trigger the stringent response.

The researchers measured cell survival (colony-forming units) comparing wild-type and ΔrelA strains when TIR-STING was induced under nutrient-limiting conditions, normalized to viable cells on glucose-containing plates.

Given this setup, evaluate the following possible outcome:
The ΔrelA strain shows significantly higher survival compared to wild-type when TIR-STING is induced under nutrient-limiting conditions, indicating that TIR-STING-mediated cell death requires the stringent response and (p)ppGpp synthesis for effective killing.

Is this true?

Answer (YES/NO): YES